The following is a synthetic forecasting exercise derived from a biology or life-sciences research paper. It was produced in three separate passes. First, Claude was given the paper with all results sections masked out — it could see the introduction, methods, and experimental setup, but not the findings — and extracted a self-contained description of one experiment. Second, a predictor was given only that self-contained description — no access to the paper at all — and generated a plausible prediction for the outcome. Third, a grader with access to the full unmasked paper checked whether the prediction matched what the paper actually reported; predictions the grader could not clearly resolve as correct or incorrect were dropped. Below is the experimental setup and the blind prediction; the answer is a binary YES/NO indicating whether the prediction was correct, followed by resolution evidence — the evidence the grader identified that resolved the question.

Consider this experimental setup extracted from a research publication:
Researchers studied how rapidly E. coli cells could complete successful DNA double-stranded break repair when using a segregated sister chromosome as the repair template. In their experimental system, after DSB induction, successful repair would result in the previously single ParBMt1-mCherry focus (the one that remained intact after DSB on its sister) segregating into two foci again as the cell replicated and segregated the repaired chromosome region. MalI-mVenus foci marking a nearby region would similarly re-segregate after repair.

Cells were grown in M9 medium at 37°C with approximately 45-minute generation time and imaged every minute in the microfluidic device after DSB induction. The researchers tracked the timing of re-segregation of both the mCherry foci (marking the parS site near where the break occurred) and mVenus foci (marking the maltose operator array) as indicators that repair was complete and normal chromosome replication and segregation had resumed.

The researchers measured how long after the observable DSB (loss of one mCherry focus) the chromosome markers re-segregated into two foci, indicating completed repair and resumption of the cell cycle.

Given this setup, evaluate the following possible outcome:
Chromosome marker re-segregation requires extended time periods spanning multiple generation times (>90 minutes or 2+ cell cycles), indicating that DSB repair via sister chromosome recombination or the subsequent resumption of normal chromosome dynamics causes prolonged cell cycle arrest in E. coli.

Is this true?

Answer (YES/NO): NO